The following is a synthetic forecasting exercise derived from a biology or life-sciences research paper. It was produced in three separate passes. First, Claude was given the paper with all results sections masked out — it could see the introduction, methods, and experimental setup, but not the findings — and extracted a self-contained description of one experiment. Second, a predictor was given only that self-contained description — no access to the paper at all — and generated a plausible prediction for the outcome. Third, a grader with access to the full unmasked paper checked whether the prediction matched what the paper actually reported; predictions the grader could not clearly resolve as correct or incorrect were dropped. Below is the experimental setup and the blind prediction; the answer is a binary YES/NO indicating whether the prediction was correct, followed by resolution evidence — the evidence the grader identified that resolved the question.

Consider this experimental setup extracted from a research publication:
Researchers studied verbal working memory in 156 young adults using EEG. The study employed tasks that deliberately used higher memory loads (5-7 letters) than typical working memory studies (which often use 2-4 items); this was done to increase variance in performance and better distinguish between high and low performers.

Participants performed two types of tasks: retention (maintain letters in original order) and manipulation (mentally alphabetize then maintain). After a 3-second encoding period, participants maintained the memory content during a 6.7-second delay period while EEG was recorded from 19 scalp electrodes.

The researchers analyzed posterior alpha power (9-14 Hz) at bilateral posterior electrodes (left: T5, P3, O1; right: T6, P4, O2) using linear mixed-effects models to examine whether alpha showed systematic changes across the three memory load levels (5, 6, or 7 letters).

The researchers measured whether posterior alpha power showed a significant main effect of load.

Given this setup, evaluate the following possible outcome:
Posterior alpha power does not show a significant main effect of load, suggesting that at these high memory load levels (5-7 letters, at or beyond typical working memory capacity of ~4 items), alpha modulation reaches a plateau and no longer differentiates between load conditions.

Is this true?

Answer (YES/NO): YES